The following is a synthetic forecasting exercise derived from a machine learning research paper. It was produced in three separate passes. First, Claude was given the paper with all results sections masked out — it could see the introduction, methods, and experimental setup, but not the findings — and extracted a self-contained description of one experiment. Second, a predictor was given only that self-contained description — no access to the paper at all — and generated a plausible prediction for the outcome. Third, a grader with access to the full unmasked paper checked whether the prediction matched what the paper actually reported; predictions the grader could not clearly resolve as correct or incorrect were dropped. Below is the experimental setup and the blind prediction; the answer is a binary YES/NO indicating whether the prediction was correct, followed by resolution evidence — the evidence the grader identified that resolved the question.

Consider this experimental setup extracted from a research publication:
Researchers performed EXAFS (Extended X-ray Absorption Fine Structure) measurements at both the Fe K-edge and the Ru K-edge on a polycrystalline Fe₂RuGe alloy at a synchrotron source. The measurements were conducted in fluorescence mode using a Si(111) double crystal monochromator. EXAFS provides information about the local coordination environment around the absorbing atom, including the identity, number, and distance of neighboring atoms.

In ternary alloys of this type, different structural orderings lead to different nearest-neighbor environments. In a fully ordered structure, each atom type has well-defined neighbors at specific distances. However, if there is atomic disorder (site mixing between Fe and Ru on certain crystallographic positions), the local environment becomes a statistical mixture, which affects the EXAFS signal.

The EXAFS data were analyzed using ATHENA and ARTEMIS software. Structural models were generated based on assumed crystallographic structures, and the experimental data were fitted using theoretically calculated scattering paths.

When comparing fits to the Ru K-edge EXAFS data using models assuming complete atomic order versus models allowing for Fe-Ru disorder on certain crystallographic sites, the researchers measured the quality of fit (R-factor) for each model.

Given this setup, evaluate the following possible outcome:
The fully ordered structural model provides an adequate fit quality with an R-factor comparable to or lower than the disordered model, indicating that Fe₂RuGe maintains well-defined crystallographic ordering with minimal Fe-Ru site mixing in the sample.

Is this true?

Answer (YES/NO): NO